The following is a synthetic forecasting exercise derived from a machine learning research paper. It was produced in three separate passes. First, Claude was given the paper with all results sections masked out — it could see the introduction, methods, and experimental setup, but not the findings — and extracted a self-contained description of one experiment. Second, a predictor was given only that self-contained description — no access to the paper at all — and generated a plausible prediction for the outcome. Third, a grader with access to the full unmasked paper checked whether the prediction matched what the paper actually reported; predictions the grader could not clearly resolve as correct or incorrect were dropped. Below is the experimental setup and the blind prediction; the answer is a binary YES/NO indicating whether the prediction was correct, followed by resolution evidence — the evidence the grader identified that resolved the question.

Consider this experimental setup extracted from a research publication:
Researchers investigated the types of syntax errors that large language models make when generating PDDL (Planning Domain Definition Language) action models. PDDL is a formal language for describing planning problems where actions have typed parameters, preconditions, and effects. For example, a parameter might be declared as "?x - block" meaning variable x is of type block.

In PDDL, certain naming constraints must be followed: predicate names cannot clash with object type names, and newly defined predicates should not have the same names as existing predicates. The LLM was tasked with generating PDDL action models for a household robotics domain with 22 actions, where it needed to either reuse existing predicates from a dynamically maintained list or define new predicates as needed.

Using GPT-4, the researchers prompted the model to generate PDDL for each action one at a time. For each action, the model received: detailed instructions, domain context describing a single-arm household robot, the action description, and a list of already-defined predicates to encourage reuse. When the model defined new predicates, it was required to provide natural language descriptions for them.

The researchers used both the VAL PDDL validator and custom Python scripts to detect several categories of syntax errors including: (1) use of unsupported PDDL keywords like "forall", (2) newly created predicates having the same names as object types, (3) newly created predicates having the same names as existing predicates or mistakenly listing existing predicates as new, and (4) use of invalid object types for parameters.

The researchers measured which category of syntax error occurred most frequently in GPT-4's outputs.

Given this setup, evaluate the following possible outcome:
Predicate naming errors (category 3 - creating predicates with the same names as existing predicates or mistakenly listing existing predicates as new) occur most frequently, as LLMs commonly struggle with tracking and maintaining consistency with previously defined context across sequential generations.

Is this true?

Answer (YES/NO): YES